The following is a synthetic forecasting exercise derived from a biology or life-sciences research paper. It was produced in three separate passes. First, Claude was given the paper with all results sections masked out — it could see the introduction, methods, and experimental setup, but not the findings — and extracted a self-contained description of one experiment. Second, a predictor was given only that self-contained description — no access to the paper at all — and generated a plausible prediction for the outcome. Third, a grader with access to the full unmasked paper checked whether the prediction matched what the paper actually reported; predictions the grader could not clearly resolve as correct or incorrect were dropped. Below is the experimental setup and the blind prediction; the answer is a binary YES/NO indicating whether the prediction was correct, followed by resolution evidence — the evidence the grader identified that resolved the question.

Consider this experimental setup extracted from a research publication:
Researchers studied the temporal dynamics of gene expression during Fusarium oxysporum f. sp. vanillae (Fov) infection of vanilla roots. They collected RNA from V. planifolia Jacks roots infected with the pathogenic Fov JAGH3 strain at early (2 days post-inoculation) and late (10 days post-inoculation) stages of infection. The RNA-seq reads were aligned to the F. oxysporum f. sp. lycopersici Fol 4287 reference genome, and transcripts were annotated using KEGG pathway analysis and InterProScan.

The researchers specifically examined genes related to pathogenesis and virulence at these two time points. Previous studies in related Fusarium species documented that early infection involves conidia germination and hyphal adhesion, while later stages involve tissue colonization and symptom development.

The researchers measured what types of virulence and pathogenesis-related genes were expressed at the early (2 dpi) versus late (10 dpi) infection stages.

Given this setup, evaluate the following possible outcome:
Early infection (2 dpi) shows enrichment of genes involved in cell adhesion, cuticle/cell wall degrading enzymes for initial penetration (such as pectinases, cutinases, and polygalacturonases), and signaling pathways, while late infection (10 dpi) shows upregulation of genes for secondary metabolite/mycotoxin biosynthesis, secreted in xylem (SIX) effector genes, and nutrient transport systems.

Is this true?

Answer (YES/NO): NO